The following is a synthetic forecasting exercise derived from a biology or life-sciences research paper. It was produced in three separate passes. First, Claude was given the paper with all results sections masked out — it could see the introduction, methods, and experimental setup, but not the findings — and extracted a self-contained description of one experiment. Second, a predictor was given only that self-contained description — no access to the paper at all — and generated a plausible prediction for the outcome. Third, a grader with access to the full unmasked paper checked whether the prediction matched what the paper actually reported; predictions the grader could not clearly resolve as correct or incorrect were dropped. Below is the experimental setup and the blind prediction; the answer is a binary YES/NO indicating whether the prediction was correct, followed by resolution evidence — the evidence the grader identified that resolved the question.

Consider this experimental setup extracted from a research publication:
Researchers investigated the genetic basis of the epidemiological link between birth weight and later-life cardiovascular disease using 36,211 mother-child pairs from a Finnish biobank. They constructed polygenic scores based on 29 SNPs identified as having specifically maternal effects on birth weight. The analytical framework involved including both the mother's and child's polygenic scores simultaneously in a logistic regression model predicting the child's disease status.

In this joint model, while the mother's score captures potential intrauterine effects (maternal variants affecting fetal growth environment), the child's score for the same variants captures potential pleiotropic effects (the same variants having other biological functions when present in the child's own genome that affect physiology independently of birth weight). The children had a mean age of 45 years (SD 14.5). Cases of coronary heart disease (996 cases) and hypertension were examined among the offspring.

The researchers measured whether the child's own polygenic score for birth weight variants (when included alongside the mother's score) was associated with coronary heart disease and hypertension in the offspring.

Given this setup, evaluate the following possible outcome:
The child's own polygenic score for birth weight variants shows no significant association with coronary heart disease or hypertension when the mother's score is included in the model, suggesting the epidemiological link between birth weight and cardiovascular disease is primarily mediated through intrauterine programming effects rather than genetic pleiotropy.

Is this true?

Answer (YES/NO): NO